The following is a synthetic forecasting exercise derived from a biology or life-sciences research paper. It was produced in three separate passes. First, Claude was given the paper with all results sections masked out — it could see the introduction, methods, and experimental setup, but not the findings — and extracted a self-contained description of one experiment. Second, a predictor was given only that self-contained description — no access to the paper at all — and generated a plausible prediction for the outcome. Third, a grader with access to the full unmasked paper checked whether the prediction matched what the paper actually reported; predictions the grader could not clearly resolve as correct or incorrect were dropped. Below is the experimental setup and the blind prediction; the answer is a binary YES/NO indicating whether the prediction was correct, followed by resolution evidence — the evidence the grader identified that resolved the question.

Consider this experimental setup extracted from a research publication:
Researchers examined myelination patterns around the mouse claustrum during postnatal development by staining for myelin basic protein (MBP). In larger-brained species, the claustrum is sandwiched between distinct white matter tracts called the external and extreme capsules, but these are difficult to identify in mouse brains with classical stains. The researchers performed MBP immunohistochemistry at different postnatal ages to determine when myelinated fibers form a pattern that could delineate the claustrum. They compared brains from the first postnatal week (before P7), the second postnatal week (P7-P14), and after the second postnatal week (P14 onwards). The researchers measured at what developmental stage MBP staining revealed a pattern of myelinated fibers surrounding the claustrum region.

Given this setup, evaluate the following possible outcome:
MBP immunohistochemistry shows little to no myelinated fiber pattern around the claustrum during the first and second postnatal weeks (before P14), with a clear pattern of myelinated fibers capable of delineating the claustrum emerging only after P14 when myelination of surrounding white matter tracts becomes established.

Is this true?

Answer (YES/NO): NO